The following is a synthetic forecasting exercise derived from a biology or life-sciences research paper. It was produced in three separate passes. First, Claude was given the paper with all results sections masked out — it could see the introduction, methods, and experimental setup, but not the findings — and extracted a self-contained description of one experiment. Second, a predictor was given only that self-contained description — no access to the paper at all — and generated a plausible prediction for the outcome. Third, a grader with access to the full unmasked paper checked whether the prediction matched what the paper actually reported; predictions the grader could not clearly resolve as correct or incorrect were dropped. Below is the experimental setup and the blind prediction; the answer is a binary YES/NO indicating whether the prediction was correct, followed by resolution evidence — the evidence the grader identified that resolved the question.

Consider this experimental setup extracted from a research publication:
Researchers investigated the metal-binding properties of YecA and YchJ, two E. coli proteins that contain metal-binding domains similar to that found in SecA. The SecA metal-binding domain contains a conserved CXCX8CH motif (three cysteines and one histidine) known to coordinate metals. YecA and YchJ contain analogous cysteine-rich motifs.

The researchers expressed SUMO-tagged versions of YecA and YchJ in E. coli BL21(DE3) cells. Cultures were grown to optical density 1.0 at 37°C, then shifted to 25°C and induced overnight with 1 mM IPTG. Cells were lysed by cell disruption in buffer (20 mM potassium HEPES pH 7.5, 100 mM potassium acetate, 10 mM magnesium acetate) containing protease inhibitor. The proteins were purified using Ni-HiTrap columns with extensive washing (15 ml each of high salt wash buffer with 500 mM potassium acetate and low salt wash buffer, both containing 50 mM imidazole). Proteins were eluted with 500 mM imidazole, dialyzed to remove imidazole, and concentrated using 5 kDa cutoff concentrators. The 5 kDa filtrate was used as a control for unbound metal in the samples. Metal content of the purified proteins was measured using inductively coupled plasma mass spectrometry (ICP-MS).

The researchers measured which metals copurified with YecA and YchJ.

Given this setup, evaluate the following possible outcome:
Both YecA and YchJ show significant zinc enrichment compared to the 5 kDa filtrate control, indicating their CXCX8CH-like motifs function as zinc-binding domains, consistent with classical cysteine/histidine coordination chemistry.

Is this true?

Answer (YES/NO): NO